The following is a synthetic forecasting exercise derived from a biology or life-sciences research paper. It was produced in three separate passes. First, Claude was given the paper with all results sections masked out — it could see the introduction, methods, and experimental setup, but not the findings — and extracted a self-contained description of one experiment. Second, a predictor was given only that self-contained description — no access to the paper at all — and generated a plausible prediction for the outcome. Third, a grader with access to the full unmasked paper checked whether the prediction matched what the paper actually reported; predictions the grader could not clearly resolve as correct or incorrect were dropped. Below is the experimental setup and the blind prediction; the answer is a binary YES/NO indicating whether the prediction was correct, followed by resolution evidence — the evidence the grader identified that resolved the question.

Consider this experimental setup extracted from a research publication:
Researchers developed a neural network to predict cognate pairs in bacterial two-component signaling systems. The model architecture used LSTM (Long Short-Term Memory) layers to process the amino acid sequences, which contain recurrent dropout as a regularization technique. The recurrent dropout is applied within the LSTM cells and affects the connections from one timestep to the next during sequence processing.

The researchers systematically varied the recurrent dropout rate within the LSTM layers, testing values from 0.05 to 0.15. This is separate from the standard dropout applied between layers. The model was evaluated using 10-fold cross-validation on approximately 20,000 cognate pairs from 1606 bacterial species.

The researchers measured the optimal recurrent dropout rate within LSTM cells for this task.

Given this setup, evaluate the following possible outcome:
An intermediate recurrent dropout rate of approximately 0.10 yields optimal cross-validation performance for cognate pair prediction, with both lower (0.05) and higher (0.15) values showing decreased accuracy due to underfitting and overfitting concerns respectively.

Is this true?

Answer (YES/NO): NO